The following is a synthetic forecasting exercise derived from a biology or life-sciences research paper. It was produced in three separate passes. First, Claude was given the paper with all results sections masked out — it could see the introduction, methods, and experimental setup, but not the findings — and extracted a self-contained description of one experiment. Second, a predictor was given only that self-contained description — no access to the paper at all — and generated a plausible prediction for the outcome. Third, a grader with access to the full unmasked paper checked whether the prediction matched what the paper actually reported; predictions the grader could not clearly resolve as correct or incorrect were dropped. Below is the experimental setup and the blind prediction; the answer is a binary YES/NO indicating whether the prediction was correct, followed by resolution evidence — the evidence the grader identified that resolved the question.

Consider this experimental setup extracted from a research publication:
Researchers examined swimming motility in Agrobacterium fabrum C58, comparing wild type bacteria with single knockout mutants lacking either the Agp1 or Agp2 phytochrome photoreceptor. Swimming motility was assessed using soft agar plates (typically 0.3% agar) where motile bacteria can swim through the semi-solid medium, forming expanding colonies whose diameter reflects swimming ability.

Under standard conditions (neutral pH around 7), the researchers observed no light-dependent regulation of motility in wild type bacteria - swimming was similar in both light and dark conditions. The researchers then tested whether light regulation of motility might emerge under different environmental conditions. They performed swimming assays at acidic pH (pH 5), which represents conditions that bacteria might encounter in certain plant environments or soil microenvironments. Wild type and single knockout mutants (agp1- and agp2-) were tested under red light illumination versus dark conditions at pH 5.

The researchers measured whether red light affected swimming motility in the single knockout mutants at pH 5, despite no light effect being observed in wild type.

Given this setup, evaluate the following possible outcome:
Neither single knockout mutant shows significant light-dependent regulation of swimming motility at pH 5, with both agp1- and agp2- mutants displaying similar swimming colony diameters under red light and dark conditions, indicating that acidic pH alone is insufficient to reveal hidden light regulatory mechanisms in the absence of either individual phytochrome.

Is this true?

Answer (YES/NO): NO